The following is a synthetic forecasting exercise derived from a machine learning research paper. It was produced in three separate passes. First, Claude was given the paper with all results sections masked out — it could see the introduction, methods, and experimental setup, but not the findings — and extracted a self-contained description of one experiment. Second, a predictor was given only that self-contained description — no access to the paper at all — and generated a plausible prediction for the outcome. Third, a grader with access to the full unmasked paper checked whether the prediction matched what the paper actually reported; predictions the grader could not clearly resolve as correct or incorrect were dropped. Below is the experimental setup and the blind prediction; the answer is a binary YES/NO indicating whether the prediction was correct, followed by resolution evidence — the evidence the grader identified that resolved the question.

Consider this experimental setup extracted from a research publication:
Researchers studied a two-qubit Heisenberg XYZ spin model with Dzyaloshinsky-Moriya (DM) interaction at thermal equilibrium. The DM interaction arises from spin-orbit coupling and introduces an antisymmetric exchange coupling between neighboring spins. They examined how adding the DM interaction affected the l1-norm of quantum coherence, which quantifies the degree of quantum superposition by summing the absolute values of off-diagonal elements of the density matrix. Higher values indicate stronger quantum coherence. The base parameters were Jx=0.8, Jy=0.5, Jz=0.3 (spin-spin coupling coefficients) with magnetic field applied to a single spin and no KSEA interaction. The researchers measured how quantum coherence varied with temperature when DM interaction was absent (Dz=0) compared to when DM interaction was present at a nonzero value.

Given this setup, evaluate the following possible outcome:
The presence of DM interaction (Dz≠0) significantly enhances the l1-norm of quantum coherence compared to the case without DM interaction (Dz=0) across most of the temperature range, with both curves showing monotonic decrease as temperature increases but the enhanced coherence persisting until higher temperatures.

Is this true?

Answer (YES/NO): NO